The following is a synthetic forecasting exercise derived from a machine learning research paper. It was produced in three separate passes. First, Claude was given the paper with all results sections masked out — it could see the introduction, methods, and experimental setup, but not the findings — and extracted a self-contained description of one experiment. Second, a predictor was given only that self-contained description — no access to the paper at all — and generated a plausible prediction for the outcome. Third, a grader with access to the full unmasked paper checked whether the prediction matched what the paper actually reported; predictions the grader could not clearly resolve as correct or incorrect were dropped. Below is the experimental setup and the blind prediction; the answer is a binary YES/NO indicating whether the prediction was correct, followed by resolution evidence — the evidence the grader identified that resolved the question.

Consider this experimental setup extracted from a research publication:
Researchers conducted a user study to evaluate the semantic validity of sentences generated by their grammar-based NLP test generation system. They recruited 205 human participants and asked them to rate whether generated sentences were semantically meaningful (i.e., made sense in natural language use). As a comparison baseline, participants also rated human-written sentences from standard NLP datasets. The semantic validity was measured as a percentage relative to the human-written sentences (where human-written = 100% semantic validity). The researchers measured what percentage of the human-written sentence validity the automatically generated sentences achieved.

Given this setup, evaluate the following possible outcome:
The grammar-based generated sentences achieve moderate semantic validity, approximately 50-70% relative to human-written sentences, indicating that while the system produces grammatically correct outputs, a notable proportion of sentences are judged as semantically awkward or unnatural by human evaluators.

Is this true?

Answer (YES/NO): NO